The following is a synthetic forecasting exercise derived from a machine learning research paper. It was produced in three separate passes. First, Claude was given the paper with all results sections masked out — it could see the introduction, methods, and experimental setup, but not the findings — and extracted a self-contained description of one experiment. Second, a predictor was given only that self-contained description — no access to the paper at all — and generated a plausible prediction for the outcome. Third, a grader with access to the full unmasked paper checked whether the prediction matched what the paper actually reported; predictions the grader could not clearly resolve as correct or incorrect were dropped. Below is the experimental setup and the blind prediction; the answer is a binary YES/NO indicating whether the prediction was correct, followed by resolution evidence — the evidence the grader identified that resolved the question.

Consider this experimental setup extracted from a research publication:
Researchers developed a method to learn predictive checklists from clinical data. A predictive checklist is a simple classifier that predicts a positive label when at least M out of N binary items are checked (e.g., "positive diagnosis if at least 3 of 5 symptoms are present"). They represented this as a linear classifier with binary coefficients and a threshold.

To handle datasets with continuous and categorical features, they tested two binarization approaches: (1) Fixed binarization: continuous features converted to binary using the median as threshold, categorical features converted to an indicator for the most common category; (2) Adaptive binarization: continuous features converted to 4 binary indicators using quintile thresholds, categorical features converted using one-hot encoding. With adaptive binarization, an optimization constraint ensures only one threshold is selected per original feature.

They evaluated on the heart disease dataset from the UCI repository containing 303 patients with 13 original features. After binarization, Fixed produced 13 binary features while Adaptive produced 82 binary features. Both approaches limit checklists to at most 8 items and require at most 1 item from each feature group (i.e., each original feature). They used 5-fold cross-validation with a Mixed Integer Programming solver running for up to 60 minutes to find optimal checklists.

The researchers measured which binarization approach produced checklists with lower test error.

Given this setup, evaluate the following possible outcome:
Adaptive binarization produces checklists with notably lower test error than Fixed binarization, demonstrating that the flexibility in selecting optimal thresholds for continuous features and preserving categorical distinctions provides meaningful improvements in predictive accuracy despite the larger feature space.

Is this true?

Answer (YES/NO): YES